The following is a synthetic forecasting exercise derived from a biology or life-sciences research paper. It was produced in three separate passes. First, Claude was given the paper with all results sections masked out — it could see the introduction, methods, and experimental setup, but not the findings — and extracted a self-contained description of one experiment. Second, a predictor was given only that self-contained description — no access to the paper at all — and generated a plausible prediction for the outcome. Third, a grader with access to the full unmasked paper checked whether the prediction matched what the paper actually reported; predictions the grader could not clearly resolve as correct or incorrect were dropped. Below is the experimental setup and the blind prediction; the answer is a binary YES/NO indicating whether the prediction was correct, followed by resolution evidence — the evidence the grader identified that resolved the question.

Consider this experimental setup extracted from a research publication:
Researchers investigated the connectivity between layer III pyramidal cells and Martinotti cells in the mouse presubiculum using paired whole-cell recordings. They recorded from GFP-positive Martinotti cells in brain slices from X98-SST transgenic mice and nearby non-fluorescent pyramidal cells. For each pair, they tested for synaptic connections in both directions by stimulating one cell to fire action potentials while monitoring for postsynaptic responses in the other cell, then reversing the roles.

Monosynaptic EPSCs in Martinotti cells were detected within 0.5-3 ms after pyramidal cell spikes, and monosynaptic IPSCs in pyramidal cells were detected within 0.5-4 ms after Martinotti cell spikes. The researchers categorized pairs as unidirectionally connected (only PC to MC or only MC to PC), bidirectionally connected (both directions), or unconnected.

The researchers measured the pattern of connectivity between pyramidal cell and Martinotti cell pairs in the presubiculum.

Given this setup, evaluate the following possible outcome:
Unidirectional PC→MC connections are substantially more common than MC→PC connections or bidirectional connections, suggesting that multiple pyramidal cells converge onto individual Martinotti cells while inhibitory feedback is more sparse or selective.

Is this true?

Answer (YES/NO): NO